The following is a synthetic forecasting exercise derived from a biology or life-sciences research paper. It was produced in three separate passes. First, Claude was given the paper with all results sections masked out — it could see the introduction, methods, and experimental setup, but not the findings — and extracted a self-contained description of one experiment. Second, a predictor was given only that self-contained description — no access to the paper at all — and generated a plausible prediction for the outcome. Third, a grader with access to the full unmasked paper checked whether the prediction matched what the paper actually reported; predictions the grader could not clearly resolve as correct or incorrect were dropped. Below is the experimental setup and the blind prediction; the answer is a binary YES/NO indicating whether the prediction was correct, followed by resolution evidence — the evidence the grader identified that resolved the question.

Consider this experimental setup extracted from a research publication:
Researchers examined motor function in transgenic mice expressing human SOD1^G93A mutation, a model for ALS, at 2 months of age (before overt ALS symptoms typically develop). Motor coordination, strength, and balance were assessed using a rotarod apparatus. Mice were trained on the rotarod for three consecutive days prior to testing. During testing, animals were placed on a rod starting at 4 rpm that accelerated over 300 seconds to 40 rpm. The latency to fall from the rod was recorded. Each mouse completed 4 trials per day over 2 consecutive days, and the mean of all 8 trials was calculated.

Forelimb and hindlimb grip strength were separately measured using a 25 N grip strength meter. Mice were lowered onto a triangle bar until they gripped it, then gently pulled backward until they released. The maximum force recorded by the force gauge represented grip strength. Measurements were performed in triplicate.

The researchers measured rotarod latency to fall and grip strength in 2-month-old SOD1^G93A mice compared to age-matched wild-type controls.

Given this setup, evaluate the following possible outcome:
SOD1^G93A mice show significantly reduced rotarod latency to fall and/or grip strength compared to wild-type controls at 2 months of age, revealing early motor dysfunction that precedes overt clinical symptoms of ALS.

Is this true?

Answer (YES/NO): YES